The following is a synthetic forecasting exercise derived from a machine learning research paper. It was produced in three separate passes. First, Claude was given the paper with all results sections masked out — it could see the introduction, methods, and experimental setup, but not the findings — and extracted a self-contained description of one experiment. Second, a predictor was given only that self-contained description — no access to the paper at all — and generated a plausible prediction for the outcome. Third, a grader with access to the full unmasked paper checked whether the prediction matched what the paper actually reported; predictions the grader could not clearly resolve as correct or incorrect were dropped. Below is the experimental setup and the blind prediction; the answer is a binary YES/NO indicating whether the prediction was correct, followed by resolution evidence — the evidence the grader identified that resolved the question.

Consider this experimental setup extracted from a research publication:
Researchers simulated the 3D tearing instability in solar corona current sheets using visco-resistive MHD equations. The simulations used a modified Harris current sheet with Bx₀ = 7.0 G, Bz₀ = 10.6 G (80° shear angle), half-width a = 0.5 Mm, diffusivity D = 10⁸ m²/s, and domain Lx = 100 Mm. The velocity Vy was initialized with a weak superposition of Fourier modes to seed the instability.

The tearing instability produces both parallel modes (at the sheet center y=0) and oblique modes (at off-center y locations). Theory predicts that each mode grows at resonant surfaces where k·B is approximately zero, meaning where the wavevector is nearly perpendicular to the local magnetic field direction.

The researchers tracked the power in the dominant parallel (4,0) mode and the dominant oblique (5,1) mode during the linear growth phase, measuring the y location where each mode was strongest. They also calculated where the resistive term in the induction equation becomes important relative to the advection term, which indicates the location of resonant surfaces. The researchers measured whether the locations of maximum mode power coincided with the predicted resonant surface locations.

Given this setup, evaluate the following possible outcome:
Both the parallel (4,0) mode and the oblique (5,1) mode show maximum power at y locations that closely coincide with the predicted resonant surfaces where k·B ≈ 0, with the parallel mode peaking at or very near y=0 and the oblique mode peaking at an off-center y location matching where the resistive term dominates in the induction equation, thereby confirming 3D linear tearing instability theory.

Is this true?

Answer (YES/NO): YES